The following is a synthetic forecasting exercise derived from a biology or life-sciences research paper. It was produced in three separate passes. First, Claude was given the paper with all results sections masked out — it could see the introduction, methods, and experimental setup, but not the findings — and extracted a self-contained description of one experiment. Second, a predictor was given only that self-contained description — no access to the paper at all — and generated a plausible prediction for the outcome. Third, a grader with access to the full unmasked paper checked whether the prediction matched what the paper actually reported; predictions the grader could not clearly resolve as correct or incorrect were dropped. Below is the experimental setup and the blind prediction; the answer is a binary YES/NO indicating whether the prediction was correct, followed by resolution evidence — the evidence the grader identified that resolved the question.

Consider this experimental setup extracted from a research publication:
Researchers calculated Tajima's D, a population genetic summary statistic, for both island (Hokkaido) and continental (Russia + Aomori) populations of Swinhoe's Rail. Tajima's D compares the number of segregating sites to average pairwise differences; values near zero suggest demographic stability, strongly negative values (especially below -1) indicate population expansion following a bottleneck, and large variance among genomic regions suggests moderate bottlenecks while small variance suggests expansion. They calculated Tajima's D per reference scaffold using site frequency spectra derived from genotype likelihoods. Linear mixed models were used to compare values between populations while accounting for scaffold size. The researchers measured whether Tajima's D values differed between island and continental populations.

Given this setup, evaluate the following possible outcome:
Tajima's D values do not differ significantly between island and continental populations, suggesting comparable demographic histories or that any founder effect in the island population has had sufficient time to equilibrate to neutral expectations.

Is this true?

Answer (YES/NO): NO